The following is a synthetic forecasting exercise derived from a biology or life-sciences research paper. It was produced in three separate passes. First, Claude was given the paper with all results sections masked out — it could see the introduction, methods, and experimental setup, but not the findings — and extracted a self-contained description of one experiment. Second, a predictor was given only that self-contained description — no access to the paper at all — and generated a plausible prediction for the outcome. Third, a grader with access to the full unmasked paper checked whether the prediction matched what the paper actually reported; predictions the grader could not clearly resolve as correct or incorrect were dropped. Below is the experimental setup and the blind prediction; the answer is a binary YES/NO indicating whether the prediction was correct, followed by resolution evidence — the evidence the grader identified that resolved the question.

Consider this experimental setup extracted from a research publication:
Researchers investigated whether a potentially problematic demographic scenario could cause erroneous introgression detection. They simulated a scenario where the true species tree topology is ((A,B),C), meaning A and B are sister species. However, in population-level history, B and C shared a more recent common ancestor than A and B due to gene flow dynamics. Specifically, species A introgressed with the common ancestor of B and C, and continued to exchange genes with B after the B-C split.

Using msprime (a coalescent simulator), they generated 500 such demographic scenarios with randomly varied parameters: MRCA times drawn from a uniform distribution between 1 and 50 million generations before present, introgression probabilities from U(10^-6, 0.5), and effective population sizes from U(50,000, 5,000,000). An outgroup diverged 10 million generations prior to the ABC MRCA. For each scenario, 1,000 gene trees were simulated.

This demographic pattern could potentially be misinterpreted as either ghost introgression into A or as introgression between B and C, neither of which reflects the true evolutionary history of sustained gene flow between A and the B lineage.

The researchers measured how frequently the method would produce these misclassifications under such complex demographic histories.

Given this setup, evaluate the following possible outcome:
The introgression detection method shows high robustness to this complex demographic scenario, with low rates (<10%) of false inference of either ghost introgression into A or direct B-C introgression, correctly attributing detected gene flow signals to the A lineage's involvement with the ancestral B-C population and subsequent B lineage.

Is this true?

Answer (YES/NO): NO